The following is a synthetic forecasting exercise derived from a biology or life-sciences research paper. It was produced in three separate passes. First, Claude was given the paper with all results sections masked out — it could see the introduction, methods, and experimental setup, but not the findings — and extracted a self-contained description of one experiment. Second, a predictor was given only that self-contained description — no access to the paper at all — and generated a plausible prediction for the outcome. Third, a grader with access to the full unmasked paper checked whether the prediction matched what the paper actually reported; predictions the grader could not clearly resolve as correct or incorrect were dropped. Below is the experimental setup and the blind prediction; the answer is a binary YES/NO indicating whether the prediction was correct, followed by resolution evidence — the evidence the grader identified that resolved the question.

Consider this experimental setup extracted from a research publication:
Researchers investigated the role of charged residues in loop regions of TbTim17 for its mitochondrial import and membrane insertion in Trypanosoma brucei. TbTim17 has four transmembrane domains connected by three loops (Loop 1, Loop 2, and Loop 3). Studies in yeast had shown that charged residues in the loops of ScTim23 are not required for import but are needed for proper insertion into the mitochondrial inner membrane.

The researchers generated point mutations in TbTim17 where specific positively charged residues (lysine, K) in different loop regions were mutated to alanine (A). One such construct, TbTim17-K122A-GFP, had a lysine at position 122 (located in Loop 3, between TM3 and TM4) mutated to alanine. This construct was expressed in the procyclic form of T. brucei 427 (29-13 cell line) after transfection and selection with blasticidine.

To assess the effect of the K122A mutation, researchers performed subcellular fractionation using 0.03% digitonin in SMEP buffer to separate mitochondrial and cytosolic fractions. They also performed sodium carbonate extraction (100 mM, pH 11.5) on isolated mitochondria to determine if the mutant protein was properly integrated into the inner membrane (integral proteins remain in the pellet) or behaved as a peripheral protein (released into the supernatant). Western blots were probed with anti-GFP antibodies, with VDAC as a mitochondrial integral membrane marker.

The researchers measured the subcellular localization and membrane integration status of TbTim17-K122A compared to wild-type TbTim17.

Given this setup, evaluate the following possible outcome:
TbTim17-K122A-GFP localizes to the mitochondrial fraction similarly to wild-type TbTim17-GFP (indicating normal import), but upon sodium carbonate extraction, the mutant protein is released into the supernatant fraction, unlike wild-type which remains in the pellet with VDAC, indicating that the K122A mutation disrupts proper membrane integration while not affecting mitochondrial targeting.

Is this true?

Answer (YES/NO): NO